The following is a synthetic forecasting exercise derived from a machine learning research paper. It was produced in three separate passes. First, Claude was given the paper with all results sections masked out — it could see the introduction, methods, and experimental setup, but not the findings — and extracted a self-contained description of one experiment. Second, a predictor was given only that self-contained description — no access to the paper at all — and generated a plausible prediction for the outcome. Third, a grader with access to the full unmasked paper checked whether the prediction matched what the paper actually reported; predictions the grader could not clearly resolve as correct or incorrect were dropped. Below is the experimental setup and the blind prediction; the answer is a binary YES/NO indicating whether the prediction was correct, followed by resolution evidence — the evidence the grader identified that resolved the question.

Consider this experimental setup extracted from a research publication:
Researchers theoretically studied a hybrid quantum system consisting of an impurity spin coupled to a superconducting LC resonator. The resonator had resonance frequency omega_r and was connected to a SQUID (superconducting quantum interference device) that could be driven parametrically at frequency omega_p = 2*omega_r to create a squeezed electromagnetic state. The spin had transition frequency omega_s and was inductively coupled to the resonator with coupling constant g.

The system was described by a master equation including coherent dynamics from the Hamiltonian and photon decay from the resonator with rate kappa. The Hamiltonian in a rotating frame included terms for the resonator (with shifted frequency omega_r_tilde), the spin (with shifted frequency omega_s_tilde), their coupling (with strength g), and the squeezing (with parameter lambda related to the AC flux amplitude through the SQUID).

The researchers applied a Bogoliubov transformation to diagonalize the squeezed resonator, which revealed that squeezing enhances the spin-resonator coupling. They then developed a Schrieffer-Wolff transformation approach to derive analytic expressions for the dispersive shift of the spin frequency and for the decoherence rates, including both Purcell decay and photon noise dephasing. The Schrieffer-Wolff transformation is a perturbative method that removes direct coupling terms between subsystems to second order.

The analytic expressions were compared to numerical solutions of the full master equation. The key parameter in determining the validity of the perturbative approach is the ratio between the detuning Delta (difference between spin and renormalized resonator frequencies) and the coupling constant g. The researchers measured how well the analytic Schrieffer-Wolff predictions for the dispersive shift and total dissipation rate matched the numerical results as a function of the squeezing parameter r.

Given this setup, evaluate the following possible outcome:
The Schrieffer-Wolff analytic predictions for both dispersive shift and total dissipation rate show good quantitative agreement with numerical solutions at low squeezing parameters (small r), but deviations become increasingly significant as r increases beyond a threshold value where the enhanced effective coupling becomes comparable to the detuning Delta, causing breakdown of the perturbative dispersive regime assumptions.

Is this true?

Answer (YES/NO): NO